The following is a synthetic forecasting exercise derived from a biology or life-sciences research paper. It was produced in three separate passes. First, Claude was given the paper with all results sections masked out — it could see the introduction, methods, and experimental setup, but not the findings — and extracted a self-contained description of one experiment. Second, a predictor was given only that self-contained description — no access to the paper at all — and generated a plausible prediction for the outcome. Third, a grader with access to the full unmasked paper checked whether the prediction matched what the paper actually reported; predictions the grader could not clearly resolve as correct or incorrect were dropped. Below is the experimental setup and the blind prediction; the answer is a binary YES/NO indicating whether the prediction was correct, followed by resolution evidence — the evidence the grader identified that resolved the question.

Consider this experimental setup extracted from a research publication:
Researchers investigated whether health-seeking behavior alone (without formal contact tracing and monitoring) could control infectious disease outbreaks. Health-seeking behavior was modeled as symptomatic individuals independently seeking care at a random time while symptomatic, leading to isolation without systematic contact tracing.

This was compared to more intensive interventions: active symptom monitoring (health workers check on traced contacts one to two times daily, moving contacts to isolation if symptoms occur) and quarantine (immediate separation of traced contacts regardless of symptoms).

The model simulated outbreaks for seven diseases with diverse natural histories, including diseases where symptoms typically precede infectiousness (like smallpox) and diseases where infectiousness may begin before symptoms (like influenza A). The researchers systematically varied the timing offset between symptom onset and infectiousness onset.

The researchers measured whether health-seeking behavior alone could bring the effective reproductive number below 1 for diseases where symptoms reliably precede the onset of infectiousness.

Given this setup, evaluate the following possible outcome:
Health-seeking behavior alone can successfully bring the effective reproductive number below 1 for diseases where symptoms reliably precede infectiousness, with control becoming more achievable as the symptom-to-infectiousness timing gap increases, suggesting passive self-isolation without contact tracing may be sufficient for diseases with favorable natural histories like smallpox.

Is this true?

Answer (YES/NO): YES